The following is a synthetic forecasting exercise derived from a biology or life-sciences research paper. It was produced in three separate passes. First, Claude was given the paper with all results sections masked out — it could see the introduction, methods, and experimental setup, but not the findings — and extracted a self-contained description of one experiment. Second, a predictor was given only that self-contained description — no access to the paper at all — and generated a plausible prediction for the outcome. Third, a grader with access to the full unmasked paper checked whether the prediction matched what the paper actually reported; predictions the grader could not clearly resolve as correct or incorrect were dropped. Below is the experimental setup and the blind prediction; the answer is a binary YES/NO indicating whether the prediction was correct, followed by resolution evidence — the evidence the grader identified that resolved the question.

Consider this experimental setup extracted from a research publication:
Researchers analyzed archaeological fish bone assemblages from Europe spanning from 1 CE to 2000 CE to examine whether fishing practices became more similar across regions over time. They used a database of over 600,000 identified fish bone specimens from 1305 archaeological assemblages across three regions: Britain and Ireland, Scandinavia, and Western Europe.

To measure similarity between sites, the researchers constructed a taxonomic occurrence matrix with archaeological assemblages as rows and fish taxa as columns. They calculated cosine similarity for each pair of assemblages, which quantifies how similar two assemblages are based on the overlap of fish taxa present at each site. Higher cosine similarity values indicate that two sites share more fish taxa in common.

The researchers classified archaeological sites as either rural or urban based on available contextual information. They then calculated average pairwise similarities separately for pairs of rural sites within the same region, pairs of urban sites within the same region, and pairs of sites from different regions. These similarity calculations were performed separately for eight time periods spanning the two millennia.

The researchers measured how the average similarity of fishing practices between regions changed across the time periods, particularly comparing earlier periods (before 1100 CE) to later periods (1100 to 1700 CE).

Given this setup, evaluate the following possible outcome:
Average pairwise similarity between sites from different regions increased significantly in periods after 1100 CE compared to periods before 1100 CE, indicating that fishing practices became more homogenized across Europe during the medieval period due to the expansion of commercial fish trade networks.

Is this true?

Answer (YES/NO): YES